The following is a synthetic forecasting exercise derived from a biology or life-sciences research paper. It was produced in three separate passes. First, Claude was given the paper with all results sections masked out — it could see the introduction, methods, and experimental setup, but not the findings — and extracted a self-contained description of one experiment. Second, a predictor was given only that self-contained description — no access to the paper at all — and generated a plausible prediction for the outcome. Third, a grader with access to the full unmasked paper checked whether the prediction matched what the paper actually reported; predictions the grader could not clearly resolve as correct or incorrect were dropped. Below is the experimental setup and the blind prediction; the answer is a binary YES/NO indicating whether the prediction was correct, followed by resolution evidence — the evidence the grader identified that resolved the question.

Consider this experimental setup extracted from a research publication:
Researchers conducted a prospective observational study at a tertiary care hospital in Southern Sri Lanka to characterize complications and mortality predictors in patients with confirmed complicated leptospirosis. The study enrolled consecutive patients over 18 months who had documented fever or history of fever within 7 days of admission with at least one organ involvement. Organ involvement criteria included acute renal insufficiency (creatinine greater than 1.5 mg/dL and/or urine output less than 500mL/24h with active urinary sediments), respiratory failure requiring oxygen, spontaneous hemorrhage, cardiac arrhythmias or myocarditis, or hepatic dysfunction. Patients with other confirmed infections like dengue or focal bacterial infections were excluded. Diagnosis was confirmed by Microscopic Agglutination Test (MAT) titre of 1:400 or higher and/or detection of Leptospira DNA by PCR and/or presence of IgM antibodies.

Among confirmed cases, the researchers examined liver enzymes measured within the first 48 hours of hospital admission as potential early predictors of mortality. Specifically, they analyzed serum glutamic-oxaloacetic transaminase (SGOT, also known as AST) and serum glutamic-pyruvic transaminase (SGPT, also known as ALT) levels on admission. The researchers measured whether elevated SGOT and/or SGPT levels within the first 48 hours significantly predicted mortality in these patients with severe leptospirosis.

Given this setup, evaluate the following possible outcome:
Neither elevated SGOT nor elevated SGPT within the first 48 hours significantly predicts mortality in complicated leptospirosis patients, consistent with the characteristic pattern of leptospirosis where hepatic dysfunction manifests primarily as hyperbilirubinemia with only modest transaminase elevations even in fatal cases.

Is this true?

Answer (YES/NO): NO